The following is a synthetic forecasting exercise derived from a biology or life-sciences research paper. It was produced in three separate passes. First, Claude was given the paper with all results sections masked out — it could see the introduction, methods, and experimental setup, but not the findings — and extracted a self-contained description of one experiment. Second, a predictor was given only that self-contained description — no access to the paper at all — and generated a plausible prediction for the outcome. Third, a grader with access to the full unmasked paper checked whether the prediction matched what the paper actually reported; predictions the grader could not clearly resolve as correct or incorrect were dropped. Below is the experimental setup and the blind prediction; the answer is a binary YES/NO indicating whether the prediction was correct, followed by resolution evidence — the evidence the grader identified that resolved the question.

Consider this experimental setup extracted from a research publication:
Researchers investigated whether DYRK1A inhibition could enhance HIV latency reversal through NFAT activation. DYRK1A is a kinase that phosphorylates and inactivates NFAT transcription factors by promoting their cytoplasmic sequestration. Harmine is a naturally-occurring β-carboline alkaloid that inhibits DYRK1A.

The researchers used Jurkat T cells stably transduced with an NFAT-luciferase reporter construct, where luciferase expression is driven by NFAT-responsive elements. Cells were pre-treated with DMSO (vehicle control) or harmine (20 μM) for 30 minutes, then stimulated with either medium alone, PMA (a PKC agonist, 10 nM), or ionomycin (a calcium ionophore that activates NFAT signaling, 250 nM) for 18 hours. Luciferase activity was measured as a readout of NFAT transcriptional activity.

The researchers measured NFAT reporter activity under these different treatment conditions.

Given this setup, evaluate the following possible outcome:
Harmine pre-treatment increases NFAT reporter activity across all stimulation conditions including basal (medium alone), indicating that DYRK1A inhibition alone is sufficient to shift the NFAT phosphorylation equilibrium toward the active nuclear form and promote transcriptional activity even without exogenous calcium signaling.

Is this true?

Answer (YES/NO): NO